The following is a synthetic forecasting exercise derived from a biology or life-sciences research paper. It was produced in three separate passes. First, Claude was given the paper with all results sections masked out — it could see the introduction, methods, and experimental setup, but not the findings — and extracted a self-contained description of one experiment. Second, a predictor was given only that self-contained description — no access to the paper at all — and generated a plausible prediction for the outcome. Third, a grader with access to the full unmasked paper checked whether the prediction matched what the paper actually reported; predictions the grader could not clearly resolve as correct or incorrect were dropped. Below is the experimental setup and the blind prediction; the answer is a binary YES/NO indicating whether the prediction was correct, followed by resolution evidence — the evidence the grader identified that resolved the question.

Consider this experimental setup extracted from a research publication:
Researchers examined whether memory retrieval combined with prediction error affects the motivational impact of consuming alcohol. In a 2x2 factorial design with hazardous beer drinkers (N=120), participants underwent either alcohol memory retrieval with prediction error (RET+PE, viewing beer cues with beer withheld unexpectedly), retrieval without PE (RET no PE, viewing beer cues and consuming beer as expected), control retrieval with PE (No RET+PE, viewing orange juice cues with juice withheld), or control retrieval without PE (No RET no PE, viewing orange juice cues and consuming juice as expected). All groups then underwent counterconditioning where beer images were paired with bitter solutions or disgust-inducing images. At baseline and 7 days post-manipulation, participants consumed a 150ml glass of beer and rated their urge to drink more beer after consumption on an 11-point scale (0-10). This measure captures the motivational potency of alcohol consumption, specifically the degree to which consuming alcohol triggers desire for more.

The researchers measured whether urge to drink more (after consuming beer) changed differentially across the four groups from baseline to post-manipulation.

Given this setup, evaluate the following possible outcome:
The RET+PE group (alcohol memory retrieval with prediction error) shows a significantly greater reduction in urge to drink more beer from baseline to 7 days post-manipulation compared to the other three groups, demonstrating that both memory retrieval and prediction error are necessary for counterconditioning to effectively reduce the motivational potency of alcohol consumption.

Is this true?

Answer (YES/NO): NO